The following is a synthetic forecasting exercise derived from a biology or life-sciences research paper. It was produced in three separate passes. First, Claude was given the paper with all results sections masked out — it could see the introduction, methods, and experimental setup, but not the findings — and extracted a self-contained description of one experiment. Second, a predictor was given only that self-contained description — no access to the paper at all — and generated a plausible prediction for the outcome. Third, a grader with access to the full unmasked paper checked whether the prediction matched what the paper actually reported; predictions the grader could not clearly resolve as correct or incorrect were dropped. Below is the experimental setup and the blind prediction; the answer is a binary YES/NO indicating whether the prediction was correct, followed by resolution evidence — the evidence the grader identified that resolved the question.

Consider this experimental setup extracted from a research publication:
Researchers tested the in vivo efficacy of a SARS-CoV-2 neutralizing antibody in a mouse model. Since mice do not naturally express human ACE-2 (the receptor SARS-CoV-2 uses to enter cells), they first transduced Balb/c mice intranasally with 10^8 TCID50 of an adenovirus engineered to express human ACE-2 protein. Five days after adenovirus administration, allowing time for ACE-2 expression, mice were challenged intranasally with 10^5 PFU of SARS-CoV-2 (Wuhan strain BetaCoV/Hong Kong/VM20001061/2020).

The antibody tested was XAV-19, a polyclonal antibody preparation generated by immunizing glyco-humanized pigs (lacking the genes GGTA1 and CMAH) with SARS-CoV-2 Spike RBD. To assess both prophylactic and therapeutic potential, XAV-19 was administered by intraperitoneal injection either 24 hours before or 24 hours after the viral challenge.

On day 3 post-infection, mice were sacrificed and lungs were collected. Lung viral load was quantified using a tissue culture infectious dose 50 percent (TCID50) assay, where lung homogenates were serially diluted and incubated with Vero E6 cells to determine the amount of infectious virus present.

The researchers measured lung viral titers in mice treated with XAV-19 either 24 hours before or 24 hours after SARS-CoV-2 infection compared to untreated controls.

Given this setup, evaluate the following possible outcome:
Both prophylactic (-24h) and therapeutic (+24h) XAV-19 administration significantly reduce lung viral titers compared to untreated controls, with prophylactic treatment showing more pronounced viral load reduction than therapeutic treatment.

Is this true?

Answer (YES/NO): YES